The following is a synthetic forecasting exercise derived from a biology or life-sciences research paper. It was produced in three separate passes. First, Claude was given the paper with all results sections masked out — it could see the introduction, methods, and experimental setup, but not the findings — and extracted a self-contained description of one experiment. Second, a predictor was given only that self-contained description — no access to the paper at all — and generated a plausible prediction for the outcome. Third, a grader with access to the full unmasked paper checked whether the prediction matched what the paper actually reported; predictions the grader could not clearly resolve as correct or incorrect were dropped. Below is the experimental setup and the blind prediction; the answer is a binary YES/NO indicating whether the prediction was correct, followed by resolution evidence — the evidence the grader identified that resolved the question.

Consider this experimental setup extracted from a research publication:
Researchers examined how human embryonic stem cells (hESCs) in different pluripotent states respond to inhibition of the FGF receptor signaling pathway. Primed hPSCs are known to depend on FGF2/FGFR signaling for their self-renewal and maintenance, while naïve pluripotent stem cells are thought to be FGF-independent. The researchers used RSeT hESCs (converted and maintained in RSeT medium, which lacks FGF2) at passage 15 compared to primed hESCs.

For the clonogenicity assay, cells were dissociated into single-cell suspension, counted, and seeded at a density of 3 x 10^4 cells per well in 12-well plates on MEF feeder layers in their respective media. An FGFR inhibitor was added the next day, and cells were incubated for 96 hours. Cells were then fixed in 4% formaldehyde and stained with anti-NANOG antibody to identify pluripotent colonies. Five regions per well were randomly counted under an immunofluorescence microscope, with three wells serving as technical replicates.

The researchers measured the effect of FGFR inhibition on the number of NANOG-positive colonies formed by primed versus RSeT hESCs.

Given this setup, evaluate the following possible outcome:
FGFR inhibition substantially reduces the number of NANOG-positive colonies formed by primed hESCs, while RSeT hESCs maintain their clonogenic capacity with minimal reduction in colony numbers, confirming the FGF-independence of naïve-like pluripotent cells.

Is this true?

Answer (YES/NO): NO